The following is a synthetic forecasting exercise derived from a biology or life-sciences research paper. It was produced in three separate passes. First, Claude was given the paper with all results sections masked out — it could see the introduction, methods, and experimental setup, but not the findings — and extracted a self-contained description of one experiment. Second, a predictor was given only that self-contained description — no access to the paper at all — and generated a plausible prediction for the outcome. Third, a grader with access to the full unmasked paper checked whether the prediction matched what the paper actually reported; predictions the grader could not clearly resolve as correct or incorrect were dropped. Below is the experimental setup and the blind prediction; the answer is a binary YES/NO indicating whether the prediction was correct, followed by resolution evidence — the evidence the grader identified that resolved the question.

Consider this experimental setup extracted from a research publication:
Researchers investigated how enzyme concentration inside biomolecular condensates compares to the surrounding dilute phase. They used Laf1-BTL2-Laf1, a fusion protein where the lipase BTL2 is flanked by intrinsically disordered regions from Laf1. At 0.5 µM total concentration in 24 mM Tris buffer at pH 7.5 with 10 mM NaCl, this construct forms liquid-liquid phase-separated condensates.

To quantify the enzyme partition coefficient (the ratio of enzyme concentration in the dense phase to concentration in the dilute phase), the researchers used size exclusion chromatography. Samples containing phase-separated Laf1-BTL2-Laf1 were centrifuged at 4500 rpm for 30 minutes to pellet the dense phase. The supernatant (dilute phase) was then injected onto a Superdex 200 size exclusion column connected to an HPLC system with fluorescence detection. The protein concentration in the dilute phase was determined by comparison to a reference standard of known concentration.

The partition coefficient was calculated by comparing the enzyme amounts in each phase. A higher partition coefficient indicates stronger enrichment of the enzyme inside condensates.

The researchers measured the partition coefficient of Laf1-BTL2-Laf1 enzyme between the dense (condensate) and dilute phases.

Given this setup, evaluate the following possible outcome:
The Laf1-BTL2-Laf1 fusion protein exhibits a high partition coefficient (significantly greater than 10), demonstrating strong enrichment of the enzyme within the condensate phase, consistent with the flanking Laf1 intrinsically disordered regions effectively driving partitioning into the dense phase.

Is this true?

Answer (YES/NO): YES